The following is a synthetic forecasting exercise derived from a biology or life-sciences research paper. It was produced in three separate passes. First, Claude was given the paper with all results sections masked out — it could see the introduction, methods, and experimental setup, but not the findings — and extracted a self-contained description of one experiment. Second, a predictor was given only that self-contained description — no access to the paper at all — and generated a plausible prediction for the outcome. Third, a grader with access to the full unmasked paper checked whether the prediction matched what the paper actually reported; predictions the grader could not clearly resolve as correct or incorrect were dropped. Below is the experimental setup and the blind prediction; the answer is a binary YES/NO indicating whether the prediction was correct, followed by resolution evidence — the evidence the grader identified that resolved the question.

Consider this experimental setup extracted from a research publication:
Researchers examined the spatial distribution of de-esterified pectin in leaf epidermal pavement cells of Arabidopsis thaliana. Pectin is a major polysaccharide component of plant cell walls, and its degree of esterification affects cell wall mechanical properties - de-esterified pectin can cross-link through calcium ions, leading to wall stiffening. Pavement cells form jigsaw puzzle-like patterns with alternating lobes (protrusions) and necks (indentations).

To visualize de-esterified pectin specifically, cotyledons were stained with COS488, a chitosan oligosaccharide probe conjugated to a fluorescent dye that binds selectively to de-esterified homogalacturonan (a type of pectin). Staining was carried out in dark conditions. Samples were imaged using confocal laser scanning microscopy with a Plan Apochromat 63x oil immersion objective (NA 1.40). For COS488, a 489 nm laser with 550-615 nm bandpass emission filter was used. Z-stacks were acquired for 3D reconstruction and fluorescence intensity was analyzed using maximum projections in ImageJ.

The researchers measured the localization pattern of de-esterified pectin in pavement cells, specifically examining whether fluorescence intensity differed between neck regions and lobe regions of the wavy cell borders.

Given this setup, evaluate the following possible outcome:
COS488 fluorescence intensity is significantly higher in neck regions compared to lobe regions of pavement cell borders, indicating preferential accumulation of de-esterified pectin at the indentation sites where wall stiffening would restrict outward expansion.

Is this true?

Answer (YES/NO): YES